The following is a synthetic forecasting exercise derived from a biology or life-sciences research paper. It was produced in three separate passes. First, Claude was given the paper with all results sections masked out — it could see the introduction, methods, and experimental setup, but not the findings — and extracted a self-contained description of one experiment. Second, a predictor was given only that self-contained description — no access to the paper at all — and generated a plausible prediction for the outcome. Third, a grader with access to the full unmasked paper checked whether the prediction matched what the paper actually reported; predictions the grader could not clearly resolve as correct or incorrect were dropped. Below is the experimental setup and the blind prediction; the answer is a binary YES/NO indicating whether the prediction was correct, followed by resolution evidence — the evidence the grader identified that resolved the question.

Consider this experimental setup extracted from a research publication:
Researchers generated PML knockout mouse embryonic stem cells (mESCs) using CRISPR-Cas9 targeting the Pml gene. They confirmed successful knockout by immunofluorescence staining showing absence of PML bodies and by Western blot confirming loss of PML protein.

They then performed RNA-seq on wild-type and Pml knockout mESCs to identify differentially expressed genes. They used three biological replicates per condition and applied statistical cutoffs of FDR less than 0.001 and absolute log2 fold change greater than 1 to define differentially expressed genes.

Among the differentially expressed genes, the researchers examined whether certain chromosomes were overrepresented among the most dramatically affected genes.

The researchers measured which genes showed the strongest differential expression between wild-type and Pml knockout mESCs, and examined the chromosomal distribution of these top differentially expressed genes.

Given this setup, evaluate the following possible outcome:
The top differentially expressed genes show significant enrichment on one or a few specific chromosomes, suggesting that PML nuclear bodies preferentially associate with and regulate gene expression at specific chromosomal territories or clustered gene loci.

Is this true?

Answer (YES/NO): YES